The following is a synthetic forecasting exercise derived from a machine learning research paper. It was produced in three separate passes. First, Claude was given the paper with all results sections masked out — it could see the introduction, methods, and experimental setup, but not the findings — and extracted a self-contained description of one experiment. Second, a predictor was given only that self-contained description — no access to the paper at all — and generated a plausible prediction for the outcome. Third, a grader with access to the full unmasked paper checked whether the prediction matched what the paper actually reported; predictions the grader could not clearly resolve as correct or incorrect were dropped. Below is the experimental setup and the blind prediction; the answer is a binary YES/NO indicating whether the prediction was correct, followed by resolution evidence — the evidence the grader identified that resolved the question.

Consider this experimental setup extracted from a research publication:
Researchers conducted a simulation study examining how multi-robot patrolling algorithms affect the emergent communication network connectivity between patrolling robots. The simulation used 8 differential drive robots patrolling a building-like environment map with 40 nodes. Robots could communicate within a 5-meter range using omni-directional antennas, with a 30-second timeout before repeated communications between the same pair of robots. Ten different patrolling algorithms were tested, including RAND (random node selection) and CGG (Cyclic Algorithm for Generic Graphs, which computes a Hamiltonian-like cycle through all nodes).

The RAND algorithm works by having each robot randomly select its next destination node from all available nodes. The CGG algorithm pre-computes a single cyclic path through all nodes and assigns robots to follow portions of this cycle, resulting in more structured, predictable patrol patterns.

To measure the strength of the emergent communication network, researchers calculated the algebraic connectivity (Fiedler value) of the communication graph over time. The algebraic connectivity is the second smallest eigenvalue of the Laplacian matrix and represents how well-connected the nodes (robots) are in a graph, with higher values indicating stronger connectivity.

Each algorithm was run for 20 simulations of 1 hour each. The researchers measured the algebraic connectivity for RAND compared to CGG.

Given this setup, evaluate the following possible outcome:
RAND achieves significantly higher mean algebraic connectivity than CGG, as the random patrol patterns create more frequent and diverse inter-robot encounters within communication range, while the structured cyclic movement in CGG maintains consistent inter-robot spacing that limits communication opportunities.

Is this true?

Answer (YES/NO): NO